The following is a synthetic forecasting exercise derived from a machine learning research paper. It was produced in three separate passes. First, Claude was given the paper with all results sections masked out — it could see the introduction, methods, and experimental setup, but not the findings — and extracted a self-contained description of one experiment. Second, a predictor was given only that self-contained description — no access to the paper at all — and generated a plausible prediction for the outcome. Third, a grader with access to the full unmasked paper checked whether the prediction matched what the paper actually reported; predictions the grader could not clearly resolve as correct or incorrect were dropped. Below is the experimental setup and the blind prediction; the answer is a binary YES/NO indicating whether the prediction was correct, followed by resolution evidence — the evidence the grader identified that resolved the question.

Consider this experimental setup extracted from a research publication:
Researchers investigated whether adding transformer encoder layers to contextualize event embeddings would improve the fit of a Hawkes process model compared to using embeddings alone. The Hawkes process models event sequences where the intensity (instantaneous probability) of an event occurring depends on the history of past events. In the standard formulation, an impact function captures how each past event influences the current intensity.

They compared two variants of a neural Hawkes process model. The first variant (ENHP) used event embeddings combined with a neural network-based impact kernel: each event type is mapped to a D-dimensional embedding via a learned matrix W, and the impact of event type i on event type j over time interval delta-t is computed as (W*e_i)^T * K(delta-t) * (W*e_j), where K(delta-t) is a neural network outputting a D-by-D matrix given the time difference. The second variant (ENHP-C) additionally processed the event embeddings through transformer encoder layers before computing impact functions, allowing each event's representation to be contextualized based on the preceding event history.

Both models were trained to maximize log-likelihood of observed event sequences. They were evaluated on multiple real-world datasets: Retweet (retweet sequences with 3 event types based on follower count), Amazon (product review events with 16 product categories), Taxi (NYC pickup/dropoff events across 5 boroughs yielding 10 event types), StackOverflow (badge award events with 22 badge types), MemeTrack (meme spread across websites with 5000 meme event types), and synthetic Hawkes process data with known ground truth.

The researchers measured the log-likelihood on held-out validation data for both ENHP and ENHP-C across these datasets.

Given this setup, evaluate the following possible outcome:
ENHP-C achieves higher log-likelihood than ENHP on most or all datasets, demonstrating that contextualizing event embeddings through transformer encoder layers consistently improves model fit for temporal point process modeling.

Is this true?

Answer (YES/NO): NO